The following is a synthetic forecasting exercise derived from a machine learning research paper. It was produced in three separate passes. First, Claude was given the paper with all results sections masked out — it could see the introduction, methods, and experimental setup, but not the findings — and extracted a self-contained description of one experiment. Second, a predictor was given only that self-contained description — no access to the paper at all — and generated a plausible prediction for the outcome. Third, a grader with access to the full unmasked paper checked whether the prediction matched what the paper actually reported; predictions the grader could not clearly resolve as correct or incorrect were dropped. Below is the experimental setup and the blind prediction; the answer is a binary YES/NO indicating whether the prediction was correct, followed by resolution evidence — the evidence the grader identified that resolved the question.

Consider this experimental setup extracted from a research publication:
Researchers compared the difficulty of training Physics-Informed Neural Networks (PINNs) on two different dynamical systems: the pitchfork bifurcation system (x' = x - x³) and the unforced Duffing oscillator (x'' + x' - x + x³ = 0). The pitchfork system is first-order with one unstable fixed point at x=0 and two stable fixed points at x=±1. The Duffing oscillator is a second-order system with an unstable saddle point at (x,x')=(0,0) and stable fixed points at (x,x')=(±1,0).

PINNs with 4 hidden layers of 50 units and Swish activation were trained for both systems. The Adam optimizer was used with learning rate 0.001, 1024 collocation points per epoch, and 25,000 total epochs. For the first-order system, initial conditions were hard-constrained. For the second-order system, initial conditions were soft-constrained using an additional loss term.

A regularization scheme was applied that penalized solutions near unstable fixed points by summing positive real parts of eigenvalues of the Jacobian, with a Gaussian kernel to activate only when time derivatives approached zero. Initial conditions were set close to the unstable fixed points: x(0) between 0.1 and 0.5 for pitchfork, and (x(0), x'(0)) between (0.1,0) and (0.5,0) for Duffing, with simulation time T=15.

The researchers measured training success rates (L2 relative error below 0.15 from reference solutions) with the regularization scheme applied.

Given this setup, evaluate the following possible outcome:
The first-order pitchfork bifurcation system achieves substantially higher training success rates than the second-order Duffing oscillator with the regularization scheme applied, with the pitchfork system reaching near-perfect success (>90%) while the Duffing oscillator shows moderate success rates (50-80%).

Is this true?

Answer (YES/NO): NO